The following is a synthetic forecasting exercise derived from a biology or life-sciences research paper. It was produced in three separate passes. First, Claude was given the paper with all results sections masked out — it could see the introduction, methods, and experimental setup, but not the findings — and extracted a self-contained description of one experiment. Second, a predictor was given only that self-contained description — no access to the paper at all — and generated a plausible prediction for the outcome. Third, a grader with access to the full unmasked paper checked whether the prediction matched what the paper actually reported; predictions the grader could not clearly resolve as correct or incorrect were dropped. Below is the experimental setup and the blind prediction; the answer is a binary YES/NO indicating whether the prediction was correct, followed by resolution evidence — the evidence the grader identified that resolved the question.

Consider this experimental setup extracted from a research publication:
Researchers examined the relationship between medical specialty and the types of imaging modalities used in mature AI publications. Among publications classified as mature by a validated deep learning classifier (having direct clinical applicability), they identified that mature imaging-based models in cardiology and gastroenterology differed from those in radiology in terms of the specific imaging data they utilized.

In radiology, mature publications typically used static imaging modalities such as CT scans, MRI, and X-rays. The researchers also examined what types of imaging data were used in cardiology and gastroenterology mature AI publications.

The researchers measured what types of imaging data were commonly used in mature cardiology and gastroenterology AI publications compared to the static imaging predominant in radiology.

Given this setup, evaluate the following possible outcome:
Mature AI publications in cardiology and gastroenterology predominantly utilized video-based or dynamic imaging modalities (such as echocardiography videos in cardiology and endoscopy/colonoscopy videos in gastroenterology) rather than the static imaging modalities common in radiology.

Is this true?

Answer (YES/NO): NO